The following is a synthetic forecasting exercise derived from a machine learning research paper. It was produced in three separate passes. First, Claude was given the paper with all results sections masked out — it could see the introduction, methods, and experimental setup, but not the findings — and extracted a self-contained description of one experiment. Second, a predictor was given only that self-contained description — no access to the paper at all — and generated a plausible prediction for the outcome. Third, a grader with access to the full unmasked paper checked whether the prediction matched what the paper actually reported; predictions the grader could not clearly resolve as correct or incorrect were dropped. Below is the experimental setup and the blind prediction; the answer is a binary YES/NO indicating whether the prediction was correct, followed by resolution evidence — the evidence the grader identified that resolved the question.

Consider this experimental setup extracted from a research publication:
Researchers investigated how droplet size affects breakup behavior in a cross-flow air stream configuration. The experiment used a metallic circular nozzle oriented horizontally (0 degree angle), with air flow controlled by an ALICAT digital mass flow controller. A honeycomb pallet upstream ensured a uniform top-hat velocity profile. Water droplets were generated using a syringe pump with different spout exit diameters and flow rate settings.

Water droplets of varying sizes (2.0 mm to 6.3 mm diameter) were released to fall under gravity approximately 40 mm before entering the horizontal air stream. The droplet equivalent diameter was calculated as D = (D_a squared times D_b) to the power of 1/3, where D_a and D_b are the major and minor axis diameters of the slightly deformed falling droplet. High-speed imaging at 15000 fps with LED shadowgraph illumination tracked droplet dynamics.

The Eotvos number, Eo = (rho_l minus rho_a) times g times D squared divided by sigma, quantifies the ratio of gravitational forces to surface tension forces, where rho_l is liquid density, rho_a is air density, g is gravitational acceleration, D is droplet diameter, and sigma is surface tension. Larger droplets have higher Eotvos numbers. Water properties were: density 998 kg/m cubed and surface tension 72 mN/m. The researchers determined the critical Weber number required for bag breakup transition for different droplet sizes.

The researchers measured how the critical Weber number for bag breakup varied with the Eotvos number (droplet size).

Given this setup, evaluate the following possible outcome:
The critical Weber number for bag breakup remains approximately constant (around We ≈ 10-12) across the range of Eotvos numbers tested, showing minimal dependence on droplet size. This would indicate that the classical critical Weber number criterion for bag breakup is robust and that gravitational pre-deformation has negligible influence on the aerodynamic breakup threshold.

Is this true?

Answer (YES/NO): NO